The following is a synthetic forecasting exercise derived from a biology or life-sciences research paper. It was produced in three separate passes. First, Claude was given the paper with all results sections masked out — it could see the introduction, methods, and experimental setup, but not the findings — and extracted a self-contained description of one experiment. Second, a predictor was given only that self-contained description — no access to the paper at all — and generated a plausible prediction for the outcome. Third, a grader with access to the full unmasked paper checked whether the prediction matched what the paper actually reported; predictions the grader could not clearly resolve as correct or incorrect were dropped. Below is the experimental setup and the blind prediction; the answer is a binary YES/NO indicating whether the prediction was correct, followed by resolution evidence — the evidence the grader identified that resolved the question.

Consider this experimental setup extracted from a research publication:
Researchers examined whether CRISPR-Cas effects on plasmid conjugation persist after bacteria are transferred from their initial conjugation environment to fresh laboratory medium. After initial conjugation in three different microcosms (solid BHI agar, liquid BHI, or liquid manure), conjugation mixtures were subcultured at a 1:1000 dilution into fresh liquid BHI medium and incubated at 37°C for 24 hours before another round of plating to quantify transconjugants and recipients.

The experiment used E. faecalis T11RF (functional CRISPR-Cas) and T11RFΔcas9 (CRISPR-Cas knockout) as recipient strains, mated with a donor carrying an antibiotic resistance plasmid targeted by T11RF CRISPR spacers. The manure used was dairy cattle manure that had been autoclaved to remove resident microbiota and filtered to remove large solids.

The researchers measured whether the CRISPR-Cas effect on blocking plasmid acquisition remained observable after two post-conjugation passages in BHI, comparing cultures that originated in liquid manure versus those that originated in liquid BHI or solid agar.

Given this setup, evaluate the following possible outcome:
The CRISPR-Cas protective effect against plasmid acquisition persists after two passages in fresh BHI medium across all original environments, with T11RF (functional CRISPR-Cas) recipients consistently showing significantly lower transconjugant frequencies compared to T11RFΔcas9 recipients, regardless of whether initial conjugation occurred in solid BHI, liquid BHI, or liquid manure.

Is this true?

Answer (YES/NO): NO